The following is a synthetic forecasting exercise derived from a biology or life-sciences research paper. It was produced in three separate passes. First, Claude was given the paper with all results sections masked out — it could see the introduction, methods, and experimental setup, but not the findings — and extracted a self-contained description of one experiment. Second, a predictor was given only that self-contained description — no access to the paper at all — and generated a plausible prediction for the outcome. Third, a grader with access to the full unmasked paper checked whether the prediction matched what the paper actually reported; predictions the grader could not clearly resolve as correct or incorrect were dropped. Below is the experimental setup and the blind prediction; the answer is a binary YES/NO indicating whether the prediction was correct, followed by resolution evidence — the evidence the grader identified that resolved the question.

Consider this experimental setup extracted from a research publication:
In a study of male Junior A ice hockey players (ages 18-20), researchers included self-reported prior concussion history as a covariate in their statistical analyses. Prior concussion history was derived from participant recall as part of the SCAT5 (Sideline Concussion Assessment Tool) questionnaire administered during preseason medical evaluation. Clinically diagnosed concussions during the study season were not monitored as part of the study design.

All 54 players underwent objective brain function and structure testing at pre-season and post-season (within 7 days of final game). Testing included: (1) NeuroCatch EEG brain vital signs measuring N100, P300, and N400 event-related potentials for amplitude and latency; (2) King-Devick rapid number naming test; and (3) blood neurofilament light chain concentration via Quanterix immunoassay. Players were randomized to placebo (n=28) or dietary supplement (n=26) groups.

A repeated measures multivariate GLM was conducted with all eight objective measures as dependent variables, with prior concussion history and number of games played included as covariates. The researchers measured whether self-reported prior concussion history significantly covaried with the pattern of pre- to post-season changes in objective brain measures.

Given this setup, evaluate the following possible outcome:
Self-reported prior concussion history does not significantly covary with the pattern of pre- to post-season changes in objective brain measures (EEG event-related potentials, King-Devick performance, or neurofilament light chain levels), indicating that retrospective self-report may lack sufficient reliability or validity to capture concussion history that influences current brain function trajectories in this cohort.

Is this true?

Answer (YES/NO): NO